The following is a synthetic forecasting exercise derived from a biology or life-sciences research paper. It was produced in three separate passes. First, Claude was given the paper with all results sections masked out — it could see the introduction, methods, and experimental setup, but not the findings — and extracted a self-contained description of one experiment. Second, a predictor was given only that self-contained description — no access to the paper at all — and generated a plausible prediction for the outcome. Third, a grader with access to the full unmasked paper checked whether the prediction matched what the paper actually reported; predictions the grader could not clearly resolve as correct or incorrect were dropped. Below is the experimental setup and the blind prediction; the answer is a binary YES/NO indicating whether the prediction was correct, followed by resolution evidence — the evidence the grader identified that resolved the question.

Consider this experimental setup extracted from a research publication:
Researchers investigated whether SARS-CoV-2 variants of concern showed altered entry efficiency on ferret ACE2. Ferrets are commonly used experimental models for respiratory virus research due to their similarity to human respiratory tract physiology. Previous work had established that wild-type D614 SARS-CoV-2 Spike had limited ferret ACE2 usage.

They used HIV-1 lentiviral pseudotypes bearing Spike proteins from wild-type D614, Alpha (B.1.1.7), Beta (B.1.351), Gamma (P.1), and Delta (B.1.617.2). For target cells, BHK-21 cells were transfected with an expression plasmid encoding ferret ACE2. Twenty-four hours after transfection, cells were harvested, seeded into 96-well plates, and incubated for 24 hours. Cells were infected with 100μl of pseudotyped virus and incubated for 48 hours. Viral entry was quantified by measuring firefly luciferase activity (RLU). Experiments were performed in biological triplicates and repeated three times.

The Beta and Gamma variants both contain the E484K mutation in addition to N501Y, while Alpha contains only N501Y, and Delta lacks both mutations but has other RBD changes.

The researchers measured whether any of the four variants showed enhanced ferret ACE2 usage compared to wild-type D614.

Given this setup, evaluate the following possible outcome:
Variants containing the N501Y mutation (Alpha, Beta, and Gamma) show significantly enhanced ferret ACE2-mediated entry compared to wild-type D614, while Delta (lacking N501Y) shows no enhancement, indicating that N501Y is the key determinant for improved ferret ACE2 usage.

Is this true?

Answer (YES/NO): NO